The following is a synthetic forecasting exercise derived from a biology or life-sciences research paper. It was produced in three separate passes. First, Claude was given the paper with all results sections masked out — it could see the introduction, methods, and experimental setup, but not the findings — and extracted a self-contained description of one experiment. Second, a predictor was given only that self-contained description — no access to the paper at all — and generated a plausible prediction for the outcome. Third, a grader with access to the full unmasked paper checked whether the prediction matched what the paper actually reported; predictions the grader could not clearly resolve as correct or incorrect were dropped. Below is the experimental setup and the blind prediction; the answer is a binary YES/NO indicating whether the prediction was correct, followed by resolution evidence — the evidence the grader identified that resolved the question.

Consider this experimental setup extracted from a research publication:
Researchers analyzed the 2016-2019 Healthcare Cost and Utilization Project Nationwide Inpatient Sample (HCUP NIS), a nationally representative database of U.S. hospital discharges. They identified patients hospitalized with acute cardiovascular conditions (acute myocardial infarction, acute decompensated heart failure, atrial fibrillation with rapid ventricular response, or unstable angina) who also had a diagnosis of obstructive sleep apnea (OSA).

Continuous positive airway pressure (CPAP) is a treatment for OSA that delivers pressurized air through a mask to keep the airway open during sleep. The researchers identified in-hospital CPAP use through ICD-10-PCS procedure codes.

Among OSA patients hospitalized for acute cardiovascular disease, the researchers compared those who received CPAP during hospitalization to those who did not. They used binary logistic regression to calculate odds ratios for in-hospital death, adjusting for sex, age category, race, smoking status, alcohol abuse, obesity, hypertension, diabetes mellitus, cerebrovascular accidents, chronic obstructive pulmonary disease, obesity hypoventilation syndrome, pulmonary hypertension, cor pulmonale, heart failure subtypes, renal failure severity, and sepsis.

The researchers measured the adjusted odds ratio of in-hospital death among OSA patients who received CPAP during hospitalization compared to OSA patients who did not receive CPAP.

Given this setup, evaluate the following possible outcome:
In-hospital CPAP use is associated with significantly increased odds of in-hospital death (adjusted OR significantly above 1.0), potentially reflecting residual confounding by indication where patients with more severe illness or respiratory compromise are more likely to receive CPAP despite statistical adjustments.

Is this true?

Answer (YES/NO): YES